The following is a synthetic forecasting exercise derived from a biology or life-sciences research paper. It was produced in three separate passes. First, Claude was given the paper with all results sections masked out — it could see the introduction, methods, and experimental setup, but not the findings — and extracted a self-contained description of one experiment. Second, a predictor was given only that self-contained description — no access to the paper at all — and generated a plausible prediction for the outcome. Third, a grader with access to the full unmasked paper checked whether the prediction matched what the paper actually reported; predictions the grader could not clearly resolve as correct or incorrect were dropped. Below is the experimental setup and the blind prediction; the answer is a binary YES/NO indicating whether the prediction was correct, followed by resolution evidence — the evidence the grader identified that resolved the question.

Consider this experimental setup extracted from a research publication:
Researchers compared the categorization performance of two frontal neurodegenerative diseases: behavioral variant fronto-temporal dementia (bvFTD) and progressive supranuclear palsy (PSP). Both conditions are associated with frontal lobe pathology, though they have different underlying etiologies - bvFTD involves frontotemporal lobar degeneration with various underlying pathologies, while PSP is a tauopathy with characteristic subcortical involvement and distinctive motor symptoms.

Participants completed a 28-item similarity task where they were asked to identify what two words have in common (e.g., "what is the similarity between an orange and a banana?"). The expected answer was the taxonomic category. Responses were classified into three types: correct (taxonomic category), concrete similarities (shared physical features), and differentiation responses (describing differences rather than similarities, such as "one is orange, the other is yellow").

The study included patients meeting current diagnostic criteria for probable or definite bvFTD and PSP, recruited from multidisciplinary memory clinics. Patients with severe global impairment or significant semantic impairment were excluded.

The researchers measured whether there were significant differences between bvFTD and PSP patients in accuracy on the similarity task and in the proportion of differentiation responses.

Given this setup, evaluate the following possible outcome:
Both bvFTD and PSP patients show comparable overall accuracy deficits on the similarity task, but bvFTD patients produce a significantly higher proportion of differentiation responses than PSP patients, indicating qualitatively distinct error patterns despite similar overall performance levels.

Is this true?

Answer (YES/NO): NO